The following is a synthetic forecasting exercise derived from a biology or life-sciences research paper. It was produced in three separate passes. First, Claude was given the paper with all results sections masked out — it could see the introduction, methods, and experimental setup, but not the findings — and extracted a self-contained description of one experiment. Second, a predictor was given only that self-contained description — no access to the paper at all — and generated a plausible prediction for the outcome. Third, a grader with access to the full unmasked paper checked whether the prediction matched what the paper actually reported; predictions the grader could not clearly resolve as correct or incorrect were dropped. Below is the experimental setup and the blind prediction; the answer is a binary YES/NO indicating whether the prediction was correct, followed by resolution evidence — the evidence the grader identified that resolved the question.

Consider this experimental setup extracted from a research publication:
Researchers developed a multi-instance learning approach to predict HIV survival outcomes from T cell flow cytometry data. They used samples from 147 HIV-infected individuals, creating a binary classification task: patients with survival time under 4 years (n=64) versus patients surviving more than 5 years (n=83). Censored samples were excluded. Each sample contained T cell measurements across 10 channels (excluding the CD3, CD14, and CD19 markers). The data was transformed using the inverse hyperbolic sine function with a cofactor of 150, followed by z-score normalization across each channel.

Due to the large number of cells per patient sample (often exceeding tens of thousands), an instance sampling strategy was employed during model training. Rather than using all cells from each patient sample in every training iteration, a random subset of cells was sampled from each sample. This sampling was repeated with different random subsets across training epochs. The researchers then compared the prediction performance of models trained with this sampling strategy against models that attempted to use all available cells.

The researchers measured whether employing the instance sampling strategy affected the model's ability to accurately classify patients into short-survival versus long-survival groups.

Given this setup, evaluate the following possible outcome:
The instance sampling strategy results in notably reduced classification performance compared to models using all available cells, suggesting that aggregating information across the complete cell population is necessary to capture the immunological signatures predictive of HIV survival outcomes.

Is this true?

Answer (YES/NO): NO